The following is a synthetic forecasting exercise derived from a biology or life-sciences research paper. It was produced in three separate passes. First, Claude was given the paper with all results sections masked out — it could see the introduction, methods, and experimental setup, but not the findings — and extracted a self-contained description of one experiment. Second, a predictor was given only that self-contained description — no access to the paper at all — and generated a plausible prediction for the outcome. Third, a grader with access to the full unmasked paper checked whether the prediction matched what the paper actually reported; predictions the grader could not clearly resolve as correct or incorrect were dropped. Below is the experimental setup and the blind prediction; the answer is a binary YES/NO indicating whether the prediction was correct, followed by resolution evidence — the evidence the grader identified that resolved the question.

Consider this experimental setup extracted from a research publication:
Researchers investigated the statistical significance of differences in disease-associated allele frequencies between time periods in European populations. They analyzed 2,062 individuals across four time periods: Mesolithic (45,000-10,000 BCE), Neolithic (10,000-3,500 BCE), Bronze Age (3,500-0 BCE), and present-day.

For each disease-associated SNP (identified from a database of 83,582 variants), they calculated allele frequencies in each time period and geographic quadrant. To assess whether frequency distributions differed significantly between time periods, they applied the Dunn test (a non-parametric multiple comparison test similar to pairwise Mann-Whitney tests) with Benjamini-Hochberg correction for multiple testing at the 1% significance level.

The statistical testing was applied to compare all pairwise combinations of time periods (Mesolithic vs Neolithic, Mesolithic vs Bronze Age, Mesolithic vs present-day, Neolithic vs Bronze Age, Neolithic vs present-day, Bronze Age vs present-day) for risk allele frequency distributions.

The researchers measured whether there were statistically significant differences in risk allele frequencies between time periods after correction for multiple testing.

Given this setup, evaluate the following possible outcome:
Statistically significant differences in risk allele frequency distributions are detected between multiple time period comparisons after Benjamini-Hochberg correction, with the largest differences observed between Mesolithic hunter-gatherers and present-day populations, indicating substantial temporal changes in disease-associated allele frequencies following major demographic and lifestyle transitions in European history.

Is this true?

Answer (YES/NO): YES